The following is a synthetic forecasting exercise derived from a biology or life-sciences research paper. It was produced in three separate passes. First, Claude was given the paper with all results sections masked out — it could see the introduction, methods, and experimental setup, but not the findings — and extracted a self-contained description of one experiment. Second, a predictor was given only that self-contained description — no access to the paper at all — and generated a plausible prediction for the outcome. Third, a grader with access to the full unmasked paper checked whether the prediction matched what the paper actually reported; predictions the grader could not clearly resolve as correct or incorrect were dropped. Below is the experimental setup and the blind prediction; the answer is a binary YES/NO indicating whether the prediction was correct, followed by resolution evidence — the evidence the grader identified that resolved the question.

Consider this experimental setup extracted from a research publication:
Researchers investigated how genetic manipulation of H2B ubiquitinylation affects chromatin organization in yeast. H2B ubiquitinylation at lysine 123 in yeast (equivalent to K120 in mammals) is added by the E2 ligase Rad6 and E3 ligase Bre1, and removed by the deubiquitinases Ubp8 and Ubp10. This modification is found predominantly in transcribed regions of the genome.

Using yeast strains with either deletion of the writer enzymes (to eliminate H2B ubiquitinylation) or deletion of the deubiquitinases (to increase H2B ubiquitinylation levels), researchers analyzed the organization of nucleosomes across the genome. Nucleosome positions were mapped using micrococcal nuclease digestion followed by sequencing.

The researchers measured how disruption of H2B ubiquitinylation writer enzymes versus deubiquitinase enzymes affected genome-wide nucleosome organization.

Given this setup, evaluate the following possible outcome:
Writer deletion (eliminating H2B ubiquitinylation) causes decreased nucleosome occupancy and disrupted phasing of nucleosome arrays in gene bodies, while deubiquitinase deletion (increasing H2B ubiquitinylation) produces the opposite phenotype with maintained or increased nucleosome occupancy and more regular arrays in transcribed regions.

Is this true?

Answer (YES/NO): YES